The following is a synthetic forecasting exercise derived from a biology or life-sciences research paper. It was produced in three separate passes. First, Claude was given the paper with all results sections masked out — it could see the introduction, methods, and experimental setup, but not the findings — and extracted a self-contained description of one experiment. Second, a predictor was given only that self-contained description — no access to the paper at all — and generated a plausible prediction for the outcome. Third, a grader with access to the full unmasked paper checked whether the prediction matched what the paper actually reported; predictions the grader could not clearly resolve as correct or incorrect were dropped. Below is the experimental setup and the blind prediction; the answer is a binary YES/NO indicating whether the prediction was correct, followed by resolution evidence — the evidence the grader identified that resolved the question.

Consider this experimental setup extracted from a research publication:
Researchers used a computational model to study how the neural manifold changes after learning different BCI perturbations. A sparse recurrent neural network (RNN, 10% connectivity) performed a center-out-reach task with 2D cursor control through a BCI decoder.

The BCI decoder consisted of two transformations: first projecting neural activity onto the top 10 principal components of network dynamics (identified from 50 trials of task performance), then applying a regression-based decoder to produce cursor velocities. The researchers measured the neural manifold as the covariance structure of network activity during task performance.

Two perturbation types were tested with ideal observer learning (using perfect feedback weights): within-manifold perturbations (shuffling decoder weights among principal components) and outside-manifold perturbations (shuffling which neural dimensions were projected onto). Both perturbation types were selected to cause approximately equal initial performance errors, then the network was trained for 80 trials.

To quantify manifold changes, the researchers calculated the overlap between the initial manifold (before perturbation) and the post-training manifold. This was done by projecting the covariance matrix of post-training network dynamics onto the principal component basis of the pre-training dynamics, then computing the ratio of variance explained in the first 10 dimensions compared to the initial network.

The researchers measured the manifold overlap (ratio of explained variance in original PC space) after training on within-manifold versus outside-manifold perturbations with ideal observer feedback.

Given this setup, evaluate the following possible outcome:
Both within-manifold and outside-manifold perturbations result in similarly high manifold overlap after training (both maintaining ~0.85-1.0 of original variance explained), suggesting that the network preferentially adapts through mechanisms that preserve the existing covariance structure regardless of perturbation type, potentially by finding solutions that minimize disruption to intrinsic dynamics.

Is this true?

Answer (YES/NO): NO